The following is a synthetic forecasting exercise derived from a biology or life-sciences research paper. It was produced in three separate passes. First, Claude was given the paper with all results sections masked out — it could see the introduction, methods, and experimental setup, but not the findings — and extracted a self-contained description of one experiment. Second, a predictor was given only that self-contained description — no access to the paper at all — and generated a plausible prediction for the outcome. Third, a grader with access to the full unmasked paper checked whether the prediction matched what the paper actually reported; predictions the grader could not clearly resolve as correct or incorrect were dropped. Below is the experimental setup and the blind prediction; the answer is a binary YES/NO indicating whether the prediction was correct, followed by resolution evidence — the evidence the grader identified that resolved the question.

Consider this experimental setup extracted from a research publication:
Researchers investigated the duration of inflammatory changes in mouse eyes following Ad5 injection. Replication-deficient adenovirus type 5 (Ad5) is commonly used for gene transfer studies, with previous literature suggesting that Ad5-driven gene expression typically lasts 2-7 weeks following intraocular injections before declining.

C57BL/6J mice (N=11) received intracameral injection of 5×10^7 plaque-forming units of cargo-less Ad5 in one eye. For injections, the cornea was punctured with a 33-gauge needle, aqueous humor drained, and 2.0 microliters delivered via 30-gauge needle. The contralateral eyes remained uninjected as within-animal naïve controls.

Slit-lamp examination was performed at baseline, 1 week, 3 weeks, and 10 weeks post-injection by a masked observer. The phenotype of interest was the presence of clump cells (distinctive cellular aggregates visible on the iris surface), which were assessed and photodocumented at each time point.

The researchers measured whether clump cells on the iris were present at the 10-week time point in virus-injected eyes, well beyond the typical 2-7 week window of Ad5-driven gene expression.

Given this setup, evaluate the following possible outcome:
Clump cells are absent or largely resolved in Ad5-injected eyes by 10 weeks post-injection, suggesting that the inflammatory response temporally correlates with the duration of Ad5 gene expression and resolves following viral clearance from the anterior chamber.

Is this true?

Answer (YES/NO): NO